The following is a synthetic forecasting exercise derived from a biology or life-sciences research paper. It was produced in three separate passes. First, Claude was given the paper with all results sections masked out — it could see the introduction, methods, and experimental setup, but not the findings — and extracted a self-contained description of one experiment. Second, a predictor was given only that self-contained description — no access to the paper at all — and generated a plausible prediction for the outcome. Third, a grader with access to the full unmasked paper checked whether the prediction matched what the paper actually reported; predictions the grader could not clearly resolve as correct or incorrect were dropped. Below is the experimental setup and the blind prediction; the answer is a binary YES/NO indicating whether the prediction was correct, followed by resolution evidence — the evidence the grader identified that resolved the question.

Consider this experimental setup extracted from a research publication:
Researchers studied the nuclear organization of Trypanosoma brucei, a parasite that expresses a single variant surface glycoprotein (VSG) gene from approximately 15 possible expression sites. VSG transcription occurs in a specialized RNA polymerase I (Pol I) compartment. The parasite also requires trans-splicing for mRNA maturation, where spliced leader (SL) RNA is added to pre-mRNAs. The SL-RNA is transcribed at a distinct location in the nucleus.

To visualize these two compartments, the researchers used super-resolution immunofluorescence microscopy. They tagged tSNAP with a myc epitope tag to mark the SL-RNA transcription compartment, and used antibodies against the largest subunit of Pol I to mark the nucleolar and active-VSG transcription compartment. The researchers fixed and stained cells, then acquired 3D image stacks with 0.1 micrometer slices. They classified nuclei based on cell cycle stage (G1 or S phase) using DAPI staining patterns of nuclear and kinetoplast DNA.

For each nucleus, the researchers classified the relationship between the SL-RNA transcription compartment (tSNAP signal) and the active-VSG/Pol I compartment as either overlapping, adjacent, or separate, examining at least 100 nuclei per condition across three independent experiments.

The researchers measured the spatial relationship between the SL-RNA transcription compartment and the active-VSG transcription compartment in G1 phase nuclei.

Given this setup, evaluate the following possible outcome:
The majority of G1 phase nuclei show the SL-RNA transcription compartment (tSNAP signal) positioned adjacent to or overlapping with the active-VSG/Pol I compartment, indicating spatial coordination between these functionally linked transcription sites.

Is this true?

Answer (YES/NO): YES